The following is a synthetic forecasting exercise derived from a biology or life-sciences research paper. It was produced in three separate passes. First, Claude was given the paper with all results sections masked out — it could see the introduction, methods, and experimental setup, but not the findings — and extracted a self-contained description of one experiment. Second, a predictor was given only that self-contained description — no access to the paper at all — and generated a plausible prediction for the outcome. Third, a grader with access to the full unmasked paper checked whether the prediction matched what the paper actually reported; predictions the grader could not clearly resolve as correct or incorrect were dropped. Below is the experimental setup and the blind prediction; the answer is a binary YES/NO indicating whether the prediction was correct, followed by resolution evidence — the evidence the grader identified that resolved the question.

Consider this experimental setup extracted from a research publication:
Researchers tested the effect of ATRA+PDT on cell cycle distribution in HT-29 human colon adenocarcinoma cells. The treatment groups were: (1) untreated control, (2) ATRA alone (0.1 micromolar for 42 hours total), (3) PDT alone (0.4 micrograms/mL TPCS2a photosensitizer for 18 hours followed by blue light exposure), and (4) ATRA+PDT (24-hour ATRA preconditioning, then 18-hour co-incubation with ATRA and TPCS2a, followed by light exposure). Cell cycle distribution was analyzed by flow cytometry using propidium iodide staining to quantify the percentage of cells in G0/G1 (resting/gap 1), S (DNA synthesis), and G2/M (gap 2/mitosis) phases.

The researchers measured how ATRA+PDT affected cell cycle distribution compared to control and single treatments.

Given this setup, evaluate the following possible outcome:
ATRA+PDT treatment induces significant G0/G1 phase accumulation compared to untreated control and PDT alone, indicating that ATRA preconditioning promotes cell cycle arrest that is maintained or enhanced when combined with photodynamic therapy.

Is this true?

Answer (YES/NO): NO